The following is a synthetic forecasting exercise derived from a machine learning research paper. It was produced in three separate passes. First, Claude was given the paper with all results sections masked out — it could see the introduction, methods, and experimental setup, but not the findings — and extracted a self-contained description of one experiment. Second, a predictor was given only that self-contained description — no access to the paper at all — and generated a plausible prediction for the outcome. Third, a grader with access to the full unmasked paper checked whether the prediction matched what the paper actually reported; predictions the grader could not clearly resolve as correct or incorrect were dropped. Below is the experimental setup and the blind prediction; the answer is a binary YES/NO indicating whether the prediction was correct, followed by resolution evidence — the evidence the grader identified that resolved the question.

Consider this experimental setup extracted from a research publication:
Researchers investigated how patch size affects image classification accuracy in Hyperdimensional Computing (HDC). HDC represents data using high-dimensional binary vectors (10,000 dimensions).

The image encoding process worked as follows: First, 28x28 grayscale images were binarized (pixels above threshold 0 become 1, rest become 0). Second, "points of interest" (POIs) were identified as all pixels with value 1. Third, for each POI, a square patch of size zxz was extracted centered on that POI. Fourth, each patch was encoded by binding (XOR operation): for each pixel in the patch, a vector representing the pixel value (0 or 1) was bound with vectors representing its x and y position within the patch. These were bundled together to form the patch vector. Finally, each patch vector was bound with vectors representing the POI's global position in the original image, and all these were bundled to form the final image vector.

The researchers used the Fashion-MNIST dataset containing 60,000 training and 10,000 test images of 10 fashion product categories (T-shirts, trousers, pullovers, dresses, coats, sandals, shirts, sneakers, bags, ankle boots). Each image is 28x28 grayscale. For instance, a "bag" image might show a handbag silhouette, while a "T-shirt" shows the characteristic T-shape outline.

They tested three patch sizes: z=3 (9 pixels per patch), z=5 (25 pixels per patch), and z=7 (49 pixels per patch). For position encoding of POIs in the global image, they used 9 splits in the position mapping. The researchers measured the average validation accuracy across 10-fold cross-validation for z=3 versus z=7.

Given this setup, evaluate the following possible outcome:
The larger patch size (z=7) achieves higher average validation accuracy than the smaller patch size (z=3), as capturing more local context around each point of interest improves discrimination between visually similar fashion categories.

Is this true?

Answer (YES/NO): YES